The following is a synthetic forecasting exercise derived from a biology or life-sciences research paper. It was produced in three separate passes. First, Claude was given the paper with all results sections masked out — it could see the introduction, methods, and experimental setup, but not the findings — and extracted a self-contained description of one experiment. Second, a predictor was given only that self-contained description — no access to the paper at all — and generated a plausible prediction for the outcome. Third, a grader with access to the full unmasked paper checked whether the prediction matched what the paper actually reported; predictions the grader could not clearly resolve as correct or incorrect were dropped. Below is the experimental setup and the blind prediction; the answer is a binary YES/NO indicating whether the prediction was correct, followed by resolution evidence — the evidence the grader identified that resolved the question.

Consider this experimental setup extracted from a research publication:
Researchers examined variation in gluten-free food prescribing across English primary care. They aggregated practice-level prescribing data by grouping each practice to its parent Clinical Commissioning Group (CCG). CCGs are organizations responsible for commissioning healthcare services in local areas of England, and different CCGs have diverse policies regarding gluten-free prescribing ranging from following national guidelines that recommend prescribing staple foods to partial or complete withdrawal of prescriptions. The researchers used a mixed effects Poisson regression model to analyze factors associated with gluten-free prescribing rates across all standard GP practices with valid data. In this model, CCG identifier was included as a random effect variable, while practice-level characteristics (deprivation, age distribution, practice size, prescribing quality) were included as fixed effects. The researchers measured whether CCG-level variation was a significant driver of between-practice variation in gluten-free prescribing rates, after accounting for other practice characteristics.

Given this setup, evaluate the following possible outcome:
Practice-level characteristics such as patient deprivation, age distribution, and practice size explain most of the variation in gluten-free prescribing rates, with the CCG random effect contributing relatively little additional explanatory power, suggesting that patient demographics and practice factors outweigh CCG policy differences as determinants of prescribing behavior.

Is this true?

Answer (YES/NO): NO